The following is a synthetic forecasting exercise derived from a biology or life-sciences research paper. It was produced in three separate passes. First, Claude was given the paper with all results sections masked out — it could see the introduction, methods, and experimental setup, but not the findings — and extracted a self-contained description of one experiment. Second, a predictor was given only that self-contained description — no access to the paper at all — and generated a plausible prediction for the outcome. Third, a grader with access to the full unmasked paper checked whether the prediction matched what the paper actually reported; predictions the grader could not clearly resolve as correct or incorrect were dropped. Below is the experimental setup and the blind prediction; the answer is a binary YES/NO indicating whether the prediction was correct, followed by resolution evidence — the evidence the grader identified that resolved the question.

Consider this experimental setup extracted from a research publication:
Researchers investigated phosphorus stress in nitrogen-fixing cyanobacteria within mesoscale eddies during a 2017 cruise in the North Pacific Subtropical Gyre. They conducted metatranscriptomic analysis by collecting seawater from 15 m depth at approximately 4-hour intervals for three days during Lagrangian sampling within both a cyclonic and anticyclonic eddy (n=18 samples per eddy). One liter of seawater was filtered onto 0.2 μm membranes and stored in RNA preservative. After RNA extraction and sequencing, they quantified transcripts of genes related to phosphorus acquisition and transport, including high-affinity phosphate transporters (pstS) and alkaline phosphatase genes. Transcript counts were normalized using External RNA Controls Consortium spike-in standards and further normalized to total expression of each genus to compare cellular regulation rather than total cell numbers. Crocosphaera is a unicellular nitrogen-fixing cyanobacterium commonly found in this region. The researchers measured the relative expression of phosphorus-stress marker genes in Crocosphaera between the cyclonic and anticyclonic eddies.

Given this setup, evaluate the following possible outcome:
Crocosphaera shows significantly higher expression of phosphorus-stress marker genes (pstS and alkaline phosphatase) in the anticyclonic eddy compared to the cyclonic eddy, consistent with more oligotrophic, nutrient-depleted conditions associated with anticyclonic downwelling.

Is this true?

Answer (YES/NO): NO